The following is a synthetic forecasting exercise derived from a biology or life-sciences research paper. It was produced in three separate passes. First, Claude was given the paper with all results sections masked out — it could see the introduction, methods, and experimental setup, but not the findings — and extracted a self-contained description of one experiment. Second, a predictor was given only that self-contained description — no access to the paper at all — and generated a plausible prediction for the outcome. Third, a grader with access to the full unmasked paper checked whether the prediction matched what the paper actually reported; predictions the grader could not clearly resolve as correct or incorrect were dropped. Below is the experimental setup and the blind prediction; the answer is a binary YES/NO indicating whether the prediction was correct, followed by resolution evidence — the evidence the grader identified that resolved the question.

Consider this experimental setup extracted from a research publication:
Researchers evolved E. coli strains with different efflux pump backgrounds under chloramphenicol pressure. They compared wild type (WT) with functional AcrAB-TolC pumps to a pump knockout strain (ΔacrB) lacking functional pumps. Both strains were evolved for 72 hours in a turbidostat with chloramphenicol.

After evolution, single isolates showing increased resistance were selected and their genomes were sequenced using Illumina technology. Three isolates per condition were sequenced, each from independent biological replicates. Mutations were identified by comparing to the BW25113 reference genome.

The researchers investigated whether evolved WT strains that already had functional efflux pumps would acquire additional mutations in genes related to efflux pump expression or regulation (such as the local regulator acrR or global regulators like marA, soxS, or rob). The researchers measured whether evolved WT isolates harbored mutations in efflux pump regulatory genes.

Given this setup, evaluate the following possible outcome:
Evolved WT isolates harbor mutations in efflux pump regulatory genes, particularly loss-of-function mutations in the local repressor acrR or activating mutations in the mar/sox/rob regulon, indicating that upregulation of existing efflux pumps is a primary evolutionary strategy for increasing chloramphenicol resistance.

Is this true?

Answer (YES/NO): YES